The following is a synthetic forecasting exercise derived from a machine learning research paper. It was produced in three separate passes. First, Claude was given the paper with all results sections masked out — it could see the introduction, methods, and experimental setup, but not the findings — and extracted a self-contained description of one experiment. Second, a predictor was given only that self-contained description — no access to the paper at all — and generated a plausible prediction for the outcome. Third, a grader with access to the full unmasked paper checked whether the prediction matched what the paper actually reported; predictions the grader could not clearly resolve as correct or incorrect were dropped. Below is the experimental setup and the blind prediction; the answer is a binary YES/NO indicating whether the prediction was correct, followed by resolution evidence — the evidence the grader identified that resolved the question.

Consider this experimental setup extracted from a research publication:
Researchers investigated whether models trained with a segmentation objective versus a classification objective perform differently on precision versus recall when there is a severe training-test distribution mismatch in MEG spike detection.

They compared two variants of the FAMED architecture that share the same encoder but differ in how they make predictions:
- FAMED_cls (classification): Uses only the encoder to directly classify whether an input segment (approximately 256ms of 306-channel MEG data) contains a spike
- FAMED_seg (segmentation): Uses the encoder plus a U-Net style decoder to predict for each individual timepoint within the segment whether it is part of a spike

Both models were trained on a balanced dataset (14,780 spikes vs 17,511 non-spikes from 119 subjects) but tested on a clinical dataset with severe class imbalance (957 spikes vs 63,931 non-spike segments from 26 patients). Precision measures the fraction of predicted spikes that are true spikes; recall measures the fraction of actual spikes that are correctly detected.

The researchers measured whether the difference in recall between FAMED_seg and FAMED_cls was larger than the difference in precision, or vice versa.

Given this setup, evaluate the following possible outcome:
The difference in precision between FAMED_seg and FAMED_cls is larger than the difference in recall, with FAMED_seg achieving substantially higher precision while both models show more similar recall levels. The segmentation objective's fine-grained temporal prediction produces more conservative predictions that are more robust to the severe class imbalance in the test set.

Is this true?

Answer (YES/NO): NO